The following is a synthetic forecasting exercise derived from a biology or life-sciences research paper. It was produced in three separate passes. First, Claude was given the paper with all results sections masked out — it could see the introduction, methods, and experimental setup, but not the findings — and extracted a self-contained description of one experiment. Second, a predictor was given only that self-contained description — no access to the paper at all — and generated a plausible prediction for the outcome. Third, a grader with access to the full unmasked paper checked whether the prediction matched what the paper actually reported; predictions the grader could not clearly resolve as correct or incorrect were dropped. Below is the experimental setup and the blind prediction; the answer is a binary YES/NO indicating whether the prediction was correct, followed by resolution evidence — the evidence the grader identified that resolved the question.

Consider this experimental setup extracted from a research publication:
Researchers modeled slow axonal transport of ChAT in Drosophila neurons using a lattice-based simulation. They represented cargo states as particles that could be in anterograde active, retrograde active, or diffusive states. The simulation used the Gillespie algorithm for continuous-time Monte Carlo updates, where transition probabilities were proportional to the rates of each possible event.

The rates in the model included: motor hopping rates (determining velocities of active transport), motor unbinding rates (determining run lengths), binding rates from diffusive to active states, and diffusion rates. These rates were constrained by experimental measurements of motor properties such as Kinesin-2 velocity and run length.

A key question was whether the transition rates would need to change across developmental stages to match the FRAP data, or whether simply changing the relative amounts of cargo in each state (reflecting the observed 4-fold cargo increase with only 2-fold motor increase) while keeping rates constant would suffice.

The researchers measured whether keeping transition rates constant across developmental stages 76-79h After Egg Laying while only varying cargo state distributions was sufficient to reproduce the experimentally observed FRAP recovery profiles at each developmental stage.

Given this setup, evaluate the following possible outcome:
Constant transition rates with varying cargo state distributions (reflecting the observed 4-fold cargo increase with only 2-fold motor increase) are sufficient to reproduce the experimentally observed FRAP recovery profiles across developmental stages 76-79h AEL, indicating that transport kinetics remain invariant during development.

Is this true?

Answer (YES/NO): YES